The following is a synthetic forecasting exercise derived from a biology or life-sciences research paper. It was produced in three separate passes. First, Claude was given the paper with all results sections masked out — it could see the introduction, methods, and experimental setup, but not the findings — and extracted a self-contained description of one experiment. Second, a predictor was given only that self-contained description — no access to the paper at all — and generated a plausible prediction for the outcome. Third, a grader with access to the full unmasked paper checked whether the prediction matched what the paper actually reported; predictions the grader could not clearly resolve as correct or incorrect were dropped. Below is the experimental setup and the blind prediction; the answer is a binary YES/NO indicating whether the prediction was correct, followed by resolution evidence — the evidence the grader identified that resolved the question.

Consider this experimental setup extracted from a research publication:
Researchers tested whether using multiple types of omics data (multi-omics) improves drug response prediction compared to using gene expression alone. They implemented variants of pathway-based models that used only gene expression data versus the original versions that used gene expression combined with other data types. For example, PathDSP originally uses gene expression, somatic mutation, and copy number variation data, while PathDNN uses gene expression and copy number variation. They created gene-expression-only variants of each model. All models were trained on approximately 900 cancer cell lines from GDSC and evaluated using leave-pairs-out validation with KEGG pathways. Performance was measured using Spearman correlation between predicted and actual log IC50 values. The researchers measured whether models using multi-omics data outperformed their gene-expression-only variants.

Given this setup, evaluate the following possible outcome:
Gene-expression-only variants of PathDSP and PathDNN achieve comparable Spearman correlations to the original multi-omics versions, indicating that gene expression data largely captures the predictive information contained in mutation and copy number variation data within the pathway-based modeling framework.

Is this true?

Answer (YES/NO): NO